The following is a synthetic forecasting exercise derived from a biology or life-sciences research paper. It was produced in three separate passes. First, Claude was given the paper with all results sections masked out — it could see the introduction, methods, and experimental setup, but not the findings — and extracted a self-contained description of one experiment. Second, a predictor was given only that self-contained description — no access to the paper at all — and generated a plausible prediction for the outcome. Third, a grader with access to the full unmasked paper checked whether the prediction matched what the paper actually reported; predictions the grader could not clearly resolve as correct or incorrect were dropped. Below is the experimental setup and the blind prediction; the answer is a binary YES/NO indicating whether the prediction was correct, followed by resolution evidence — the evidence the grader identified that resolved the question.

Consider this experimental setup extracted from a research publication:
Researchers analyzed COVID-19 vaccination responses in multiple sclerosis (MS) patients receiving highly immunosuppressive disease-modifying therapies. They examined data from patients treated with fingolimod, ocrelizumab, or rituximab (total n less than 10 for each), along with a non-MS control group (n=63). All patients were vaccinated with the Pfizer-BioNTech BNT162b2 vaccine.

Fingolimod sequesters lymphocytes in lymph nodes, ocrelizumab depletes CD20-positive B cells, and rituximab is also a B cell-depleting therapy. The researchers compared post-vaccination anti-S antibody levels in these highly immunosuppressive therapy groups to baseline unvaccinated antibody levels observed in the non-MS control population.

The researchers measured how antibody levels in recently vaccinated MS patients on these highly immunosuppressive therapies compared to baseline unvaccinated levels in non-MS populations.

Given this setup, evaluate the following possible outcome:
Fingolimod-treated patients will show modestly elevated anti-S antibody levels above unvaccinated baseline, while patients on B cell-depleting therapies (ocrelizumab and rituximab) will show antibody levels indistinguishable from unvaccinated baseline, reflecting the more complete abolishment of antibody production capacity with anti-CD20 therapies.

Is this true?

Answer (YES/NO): NO